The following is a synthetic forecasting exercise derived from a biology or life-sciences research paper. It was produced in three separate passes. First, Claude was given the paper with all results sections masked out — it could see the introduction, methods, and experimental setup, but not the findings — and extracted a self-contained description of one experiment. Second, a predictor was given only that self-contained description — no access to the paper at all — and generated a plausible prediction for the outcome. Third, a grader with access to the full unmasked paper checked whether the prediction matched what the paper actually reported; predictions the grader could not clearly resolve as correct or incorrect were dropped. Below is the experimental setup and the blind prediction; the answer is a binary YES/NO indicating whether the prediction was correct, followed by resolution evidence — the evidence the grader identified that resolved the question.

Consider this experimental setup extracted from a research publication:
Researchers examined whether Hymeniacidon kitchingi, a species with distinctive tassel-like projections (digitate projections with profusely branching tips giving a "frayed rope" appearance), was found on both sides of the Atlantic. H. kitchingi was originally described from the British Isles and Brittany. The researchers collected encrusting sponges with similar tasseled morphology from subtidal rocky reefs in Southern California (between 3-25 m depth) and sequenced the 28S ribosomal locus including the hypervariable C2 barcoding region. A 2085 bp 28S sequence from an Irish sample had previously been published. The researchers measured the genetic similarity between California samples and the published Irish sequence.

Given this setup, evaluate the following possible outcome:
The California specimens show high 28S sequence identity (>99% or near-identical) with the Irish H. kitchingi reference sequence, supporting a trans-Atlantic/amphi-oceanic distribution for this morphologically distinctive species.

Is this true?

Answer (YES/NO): YES